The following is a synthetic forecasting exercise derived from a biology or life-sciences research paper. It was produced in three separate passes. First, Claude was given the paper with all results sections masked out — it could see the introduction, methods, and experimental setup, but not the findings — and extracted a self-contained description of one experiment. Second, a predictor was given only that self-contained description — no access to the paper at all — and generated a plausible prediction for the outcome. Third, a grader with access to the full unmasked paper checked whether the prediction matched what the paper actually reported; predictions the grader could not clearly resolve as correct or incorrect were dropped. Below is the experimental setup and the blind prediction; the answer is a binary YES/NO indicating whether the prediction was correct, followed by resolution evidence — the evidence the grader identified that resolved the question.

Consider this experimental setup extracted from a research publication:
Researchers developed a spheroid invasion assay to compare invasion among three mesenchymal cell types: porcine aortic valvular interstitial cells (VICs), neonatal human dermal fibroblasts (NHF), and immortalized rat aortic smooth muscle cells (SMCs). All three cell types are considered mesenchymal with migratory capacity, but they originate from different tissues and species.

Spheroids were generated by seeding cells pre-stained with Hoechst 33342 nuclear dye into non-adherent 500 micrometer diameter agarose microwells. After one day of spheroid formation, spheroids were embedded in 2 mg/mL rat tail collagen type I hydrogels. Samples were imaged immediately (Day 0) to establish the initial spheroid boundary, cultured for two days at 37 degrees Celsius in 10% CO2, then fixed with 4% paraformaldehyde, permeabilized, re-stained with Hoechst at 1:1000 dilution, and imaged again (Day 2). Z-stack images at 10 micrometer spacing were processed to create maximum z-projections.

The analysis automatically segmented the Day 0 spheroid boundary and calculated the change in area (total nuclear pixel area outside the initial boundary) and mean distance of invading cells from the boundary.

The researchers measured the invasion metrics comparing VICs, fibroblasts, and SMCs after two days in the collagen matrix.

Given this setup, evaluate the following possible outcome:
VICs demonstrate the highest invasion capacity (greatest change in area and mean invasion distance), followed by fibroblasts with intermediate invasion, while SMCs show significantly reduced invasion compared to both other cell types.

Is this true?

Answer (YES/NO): NO